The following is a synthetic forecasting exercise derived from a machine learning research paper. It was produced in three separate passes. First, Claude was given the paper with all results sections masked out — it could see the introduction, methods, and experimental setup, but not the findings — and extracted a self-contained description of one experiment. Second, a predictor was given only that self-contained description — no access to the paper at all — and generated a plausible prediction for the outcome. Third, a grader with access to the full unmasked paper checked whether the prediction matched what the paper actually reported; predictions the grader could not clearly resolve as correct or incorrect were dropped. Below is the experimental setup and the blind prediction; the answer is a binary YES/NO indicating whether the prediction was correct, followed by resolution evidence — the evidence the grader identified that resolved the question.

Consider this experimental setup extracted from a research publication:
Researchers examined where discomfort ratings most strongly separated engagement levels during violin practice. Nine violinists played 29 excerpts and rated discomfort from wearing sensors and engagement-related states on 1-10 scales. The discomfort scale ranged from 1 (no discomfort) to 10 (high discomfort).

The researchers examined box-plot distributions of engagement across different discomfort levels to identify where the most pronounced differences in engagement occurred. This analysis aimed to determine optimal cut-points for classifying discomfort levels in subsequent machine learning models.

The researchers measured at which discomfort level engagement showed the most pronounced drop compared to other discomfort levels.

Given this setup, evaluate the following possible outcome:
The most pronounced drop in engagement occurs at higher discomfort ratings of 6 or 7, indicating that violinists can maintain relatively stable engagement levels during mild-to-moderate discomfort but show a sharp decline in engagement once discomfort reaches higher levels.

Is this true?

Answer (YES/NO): NO